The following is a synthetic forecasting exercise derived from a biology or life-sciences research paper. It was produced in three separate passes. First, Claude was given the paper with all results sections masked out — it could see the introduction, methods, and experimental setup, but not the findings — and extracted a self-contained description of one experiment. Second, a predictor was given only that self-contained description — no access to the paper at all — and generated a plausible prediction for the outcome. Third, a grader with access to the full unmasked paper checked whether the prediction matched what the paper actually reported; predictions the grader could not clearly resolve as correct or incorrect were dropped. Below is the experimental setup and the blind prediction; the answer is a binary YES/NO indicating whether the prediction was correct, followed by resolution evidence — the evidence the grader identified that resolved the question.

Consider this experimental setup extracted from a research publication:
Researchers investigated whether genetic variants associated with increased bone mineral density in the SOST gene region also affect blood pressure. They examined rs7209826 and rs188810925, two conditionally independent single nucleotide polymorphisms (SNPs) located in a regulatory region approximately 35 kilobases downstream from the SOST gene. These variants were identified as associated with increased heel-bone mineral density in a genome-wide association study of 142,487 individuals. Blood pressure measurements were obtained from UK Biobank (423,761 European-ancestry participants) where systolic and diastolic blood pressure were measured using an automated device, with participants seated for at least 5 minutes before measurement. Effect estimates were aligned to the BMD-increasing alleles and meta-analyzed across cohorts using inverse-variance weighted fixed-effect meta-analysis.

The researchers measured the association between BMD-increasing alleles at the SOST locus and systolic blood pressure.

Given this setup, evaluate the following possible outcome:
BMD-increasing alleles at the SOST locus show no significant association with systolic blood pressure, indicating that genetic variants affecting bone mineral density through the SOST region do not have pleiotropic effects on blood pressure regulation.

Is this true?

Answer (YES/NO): NO